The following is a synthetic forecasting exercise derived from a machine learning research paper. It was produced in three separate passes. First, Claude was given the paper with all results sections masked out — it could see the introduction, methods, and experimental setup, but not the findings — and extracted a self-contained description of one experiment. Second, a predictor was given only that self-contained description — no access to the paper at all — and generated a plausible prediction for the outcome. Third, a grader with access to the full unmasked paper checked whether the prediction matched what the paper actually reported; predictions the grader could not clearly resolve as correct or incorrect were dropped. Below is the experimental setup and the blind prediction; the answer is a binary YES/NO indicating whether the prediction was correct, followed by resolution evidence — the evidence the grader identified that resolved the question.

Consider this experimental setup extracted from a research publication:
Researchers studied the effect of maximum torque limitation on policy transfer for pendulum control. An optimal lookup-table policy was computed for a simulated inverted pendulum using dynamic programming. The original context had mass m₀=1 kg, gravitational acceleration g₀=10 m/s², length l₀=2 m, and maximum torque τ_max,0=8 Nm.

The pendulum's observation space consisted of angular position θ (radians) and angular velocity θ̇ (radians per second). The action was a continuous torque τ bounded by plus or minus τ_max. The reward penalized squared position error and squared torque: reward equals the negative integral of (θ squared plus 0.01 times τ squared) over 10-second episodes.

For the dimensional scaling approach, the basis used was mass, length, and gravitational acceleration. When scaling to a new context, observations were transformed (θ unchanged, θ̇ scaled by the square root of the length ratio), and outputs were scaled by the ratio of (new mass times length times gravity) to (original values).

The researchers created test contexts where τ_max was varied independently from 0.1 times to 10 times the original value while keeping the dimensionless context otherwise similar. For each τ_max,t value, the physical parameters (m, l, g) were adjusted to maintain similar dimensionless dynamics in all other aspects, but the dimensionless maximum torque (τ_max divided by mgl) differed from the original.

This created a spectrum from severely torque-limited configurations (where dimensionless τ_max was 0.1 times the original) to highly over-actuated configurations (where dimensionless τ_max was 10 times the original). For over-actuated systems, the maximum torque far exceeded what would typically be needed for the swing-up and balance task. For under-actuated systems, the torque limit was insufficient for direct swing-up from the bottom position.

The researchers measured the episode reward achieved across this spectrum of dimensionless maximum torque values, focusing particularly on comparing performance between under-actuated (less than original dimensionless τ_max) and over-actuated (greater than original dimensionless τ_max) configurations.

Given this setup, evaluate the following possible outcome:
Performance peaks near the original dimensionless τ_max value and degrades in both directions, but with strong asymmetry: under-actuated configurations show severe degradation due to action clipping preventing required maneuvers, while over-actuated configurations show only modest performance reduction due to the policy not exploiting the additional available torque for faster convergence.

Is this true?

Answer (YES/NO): NO